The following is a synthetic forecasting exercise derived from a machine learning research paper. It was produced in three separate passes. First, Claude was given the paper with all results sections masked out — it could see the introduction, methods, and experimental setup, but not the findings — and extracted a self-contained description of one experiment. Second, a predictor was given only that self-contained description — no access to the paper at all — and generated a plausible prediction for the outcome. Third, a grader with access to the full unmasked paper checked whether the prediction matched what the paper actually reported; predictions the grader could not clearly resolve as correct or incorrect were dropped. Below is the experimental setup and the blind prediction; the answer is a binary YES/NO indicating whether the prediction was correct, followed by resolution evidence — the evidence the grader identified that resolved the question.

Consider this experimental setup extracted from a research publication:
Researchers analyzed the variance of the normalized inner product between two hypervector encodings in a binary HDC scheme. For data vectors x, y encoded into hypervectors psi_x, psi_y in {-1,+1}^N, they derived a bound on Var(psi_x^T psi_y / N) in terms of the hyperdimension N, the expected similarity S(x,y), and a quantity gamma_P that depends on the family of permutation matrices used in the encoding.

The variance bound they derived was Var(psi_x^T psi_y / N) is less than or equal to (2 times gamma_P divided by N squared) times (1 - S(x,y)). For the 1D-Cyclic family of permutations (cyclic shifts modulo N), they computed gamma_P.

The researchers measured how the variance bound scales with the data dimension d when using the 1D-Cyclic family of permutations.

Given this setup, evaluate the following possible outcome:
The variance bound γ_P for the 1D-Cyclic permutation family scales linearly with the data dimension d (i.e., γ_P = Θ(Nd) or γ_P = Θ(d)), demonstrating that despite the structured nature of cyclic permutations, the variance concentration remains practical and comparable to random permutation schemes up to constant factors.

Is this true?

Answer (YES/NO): YES